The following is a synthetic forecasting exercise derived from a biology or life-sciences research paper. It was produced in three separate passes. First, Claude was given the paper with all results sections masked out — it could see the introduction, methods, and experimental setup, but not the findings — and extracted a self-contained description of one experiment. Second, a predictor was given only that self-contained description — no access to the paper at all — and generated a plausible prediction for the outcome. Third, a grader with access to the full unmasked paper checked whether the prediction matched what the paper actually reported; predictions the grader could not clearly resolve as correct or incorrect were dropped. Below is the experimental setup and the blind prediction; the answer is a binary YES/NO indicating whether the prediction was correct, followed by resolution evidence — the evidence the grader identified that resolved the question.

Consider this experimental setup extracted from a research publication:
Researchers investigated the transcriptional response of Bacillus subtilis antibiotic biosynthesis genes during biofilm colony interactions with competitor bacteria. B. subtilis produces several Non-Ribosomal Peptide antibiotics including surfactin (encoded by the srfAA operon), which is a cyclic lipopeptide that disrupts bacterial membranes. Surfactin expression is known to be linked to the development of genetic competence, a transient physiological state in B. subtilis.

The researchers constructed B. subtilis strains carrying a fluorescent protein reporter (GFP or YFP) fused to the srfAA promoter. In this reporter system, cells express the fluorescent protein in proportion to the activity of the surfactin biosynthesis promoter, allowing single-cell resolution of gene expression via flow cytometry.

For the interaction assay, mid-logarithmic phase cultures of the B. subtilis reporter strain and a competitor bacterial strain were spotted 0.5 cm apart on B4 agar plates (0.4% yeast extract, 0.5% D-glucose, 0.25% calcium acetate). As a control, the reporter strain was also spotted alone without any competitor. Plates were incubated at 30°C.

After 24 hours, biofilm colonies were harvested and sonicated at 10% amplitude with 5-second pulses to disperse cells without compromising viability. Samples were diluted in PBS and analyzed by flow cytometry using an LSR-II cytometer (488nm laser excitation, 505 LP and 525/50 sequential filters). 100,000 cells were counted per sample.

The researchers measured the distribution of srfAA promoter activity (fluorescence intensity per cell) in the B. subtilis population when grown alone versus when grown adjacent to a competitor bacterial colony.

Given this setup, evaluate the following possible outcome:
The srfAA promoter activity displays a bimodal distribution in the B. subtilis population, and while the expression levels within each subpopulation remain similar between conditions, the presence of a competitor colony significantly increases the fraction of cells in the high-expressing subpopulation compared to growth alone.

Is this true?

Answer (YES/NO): NO